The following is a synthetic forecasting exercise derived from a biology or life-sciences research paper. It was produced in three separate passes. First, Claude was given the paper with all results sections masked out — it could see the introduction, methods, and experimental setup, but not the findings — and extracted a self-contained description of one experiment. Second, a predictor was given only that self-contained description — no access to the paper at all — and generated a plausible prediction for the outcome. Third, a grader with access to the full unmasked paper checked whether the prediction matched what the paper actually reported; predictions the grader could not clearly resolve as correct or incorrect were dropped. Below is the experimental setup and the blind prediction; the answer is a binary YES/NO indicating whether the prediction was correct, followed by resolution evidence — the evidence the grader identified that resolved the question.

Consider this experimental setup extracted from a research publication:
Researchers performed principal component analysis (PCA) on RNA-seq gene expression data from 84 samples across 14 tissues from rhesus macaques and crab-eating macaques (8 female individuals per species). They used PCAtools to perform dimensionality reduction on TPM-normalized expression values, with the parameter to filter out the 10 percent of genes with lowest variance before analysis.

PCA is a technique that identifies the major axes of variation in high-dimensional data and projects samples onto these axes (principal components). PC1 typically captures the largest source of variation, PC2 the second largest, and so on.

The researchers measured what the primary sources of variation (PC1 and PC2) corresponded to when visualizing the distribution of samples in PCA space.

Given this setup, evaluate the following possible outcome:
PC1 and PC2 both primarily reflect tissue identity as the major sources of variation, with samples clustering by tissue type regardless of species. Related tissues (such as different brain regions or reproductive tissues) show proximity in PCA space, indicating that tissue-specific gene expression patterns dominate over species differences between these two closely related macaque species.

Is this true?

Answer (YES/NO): YES